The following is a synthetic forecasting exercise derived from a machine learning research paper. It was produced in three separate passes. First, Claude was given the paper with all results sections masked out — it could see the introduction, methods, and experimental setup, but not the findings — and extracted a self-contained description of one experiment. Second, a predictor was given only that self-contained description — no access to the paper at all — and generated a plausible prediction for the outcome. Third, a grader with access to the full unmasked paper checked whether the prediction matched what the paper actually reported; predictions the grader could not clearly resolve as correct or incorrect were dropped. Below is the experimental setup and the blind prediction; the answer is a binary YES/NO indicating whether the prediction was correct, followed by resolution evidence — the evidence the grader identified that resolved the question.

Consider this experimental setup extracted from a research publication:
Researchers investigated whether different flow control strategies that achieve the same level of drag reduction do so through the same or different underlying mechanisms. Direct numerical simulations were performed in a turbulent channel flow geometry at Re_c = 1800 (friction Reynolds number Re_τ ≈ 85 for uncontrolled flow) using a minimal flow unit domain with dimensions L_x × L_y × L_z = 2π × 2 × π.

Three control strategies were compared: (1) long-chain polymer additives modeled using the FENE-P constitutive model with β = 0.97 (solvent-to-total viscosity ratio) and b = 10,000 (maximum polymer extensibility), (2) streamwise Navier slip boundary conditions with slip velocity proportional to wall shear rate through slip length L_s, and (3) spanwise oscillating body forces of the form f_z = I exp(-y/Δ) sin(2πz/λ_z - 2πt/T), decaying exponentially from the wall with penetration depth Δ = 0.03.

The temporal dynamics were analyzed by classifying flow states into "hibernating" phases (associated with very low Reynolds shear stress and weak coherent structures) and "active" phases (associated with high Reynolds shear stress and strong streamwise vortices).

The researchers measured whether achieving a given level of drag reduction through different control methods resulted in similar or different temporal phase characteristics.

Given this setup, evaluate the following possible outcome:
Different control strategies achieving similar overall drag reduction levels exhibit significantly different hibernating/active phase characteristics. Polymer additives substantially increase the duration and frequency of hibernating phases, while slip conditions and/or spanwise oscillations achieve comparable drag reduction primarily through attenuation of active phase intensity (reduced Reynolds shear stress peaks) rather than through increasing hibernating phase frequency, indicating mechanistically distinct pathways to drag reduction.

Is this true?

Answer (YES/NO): NO